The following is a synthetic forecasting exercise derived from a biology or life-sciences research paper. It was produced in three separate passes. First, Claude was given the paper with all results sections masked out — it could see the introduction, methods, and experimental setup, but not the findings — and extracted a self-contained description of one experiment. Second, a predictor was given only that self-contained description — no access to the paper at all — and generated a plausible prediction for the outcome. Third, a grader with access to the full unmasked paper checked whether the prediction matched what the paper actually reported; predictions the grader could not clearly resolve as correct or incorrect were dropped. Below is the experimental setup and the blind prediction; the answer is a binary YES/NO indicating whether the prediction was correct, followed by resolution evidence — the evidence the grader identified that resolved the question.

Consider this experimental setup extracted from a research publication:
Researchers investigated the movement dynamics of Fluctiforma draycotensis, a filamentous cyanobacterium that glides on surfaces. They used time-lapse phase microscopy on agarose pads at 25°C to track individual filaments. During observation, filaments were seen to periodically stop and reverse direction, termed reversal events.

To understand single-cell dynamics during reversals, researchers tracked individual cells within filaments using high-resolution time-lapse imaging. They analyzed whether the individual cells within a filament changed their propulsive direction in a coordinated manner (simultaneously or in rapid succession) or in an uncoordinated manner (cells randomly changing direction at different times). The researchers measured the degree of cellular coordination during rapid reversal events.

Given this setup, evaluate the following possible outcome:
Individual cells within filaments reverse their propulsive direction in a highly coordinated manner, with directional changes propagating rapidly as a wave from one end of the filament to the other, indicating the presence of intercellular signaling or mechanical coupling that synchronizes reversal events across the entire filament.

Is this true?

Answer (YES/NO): NO